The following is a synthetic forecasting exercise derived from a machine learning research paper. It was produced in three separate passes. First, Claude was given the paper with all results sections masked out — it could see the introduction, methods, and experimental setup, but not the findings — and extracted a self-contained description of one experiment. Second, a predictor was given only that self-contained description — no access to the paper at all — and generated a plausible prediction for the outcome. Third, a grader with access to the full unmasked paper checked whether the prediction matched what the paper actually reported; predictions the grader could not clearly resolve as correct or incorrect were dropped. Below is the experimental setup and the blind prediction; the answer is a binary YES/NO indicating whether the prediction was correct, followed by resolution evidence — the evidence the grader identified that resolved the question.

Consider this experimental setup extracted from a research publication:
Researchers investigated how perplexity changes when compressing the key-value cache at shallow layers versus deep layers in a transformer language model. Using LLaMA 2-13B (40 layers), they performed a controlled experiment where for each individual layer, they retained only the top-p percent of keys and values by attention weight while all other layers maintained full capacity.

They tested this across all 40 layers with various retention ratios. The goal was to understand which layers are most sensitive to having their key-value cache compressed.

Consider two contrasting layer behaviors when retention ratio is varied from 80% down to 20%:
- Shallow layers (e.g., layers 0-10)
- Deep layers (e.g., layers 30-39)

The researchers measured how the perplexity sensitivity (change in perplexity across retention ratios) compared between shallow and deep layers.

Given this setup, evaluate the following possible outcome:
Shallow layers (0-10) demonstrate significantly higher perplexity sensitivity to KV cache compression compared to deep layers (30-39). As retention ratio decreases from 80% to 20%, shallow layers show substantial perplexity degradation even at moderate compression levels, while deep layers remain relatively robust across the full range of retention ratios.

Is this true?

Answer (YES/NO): YES